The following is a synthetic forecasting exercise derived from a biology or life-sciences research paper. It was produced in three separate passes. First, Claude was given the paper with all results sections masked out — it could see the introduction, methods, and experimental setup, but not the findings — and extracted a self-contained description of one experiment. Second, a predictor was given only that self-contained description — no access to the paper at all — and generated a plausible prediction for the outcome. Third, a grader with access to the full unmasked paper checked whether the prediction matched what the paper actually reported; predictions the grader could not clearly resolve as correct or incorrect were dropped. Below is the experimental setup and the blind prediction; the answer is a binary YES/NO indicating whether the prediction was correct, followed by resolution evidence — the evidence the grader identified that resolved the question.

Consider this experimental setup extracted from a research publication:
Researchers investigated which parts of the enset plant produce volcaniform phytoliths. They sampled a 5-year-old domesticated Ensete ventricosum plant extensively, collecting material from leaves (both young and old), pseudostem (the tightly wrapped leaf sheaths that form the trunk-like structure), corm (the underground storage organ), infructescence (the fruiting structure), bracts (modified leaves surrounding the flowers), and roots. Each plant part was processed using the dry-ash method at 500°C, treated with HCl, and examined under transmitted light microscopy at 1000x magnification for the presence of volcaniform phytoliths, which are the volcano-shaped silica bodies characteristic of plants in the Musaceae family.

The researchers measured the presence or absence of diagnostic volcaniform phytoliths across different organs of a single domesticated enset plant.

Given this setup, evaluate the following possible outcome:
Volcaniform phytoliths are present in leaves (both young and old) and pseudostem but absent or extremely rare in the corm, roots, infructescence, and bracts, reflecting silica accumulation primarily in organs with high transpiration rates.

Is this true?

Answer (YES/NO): NO